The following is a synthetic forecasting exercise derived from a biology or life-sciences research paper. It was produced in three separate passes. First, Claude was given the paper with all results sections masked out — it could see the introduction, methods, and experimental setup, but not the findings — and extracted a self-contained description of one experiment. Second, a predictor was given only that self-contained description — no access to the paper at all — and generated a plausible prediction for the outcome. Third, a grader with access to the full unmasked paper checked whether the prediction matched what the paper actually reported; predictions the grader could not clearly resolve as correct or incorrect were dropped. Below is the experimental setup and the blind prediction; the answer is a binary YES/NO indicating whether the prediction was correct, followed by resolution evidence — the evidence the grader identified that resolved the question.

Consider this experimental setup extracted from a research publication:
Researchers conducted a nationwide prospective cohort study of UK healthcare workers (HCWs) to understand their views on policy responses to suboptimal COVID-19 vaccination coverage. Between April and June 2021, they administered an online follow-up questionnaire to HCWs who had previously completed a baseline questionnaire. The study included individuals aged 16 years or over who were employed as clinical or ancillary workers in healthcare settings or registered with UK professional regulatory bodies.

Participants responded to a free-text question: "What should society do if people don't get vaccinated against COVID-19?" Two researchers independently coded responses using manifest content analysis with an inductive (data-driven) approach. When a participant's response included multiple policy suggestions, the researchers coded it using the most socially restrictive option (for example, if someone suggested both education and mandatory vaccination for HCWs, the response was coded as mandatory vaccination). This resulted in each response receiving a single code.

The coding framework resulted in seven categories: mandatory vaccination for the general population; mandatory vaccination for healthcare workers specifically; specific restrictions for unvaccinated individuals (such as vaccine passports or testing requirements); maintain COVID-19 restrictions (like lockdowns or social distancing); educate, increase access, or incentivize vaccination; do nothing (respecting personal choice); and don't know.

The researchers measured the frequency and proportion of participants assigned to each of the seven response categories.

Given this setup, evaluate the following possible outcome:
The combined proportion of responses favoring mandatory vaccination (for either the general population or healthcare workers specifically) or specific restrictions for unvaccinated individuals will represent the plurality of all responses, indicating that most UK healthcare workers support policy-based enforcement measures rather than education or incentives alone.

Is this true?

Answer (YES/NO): NO